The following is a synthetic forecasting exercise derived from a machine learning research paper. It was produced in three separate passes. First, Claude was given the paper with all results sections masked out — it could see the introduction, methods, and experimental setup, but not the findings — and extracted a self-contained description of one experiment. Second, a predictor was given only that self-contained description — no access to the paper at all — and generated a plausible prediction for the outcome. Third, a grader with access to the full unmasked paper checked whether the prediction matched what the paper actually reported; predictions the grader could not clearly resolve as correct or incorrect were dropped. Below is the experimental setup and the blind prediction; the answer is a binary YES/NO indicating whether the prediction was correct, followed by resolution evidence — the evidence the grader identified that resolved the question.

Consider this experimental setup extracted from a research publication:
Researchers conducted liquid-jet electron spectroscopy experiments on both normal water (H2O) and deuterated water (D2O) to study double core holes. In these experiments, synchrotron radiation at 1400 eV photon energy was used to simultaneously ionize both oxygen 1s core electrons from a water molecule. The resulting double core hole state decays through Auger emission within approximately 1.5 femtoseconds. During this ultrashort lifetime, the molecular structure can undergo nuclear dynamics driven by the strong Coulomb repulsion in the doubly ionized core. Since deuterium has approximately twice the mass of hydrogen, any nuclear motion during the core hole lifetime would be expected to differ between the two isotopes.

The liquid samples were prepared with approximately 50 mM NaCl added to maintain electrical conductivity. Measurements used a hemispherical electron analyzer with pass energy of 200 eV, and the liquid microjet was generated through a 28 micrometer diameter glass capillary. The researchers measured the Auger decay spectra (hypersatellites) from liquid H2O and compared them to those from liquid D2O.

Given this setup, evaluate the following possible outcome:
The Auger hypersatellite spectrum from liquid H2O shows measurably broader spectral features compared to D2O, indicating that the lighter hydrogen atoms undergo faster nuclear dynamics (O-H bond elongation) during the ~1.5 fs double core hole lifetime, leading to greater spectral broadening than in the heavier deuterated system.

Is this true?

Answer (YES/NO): NO